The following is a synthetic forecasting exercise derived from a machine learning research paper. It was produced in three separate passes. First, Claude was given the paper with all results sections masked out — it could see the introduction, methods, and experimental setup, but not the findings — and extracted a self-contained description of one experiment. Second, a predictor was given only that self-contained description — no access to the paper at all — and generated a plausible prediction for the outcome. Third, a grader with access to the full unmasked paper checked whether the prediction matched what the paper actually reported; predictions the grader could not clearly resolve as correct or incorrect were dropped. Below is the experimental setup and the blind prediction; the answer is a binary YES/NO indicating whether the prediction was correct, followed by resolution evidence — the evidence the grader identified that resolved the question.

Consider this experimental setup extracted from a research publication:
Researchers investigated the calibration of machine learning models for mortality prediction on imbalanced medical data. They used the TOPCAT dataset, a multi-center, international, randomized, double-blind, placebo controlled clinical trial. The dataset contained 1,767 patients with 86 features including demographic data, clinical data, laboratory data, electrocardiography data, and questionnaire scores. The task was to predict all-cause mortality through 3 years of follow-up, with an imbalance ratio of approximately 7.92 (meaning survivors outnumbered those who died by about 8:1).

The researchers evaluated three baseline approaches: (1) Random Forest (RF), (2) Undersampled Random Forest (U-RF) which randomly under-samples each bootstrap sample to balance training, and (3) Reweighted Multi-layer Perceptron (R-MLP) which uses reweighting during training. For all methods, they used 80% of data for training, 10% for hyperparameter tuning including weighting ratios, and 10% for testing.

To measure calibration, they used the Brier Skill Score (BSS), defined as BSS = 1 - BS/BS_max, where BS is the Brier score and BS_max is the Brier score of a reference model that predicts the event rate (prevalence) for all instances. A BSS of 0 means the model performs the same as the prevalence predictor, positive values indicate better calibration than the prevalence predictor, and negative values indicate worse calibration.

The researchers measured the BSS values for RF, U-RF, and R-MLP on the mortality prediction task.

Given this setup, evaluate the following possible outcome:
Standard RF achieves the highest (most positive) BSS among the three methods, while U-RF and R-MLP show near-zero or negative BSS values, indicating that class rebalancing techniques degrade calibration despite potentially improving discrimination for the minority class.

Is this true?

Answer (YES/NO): NO